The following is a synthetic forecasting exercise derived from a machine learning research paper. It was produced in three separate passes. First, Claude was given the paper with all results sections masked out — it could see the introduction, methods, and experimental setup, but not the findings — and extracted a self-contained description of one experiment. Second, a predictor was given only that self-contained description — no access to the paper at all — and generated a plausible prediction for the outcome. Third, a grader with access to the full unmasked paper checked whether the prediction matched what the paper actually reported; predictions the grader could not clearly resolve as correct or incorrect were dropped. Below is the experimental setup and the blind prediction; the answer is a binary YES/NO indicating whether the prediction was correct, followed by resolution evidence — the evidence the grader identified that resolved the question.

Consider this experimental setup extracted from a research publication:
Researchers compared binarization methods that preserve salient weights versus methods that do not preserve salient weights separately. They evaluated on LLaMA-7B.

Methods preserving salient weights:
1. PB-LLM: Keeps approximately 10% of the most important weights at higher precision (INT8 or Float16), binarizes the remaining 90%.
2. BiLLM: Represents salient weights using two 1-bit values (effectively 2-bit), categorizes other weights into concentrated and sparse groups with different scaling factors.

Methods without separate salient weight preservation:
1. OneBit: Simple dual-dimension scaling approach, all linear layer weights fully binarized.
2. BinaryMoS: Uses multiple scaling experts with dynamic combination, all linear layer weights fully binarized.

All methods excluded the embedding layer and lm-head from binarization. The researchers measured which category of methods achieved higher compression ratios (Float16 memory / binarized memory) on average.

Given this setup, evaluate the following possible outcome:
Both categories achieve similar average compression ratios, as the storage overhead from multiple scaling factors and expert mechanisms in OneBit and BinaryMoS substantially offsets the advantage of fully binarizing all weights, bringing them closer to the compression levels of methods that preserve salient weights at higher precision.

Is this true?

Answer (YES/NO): NO